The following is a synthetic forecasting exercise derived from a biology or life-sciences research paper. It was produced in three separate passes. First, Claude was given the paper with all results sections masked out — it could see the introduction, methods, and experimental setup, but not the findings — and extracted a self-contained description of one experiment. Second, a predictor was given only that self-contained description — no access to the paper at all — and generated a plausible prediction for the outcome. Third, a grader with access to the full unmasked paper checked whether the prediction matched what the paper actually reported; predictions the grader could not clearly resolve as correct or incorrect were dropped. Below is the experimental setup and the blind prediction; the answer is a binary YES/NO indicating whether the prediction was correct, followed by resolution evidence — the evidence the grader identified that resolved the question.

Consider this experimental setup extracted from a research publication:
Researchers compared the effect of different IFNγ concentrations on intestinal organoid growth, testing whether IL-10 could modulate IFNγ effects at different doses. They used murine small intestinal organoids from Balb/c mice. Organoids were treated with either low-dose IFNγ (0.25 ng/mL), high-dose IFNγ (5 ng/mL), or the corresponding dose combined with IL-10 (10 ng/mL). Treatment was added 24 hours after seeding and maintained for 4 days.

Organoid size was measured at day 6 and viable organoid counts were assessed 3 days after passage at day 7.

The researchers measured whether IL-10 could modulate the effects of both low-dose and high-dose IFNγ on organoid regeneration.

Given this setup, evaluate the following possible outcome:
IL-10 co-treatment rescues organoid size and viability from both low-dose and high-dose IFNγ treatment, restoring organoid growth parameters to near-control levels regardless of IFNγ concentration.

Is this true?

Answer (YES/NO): NO